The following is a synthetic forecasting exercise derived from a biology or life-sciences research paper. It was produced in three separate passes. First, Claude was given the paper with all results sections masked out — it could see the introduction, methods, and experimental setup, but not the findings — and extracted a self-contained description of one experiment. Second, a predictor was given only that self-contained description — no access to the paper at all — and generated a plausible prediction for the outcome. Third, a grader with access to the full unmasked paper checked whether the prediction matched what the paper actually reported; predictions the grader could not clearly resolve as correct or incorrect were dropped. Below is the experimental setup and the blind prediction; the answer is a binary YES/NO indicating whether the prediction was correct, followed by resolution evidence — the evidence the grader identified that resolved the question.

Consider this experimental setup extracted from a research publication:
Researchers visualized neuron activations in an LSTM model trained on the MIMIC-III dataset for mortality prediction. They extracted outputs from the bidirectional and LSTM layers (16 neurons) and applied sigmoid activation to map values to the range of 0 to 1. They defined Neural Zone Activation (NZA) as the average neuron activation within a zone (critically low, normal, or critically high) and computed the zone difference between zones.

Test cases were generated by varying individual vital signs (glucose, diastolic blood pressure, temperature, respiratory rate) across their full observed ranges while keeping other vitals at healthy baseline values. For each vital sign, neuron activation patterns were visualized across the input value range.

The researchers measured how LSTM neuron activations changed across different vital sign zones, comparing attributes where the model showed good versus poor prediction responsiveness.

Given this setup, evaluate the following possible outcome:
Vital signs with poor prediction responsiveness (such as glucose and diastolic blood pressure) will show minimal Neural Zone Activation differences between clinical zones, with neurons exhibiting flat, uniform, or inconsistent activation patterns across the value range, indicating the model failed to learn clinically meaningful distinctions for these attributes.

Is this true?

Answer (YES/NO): YES